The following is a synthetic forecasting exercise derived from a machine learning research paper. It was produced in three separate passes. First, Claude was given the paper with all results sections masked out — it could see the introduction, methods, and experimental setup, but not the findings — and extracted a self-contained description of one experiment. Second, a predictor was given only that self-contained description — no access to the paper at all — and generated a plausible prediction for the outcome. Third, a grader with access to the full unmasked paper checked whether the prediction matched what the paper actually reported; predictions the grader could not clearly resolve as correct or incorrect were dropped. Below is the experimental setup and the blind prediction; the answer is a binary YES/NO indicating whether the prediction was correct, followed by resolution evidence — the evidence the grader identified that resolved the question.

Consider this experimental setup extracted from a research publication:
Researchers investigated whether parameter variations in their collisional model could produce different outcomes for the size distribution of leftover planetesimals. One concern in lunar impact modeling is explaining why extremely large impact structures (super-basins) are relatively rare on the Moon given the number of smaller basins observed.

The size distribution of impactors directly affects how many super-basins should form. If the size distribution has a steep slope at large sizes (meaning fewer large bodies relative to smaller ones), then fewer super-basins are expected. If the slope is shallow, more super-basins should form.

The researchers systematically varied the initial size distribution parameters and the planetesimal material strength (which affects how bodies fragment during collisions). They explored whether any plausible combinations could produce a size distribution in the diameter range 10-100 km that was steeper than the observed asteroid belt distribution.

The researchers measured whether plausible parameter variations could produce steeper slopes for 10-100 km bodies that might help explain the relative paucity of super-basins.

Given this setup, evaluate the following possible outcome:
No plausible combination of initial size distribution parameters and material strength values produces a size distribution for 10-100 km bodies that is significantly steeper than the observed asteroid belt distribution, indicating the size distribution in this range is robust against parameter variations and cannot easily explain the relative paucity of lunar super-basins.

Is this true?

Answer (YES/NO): NO